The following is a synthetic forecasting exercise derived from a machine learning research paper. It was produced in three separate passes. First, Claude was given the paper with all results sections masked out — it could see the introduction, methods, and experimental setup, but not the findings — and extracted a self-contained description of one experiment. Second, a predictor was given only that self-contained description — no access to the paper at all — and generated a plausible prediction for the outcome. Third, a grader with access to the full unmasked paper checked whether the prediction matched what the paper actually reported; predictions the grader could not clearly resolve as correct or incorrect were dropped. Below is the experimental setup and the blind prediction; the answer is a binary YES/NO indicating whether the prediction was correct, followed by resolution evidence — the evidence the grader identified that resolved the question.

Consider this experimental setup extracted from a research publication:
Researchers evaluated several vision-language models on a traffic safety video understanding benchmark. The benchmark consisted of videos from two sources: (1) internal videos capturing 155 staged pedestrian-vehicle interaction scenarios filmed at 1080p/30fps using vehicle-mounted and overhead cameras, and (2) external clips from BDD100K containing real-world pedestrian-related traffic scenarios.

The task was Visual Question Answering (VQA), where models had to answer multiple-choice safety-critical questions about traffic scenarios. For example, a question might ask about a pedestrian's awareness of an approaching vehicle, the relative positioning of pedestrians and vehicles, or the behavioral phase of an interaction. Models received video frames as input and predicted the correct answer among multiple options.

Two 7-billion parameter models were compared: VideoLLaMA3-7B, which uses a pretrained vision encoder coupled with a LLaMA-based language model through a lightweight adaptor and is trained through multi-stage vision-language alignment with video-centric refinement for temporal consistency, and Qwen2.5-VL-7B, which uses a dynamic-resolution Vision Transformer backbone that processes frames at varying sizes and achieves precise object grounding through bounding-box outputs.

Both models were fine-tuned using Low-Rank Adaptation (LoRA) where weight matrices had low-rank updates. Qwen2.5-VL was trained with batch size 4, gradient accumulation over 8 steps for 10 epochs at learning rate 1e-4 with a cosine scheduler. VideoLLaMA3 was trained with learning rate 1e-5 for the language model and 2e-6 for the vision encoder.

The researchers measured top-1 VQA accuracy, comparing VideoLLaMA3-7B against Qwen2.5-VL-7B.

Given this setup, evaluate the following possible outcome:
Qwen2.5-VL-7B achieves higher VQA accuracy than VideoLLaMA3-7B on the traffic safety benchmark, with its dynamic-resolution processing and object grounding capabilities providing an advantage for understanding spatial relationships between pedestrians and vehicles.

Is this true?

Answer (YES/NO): YES